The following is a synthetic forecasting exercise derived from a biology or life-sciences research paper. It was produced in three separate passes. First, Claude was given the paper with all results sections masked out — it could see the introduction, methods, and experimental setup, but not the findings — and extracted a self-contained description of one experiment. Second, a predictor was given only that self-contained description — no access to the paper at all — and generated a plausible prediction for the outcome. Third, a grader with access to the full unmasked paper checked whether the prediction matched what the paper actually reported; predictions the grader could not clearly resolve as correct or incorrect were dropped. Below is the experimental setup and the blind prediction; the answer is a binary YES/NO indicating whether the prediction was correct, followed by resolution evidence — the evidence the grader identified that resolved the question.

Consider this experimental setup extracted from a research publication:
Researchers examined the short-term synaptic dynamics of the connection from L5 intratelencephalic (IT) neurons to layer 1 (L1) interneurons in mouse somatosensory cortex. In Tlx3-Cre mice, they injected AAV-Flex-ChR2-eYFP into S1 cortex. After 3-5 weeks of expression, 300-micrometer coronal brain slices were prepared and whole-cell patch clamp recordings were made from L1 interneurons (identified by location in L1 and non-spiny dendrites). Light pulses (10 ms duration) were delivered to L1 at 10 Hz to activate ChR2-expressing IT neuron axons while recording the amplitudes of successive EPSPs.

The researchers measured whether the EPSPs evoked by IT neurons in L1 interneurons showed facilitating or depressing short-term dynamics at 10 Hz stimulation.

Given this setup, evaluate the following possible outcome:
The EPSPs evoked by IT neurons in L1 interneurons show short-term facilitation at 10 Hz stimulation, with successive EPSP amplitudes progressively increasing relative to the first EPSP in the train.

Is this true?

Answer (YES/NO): NO